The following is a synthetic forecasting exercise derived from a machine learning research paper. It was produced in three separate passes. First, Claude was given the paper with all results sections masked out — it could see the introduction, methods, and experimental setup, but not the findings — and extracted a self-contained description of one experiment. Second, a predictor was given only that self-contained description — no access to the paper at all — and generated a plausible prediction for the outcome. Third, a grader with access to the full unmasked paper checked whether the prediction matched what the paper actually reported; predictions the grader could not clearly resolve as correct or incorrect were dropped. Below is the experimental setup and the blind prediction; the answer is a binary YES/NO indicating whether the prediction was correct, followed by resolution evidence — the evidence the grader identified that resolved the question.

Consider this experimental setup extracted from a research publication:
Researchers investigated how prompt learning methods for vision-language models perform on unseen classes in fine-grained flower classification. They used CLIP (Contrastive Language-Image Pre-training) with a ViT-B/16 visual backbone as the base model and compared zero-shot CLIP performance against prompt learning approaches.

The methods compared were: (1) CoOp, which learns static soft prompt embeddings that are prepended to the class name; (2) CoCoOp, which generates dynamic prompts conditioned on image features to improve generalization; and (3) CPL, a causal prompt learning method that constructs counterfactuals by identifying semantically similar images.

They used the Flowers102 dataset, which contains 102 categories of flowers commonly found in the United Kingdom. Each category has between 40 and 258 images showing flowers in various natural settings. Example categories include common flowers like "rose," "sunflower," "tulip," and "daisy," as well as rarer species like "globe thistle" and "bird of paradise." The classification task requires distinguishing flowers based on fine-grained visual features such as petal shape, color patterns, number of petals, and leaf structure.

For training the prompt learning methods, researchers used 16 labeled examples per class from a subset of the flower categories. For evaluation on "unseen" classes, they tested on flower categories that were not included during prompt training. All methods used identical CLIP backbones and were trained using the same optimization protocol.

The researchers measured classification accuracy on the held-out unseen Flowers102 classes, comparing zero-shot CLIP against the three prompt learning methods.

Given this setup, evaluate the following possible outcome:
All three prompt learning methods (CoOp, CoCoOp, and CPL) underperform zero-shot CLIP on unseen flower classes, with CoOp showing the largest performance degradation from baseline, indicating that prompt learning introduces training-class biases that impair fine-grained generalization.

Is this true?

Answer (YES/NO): NO